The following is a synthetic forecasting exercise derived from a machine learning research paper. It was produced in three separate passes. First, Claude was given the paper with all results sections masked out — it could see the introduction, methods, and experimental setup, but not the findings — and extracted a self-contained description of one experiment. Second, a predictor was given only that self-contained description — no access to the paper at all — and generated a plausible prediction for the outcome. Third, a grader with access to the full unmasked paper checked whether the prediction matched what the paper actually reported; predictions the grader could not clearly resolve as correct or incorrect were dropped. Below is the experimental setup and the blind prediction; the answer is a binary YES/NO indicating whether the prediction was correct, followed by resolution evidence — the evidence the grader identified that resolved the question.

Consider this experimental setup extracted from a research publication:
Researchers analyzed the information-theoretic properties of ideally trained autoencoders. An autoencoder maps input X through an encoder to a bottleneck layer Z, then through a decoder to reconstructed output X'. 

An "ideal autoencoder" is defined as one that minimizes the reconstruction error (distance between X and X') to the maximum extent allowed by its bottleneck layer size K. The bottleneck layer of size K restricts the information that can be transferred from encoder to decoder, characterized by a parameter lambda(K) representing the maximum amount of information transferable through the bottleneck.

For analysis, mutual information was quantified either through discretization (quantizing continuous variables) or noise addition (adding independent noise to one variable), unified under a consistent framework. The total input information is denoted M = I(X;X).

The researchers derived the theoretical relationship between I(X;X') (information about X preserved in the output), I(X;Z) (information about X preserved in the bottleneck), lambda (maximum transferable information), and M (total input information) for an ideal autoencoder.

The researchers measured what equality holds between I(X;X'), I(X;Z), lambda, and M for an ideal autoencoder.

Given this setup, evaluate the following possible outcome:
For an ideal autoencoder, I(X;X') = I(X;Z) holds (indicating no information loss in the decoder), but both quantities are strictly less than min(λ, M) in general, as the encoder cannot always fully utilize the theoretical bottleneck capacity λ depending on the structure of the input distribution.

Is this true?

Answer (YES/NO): NO